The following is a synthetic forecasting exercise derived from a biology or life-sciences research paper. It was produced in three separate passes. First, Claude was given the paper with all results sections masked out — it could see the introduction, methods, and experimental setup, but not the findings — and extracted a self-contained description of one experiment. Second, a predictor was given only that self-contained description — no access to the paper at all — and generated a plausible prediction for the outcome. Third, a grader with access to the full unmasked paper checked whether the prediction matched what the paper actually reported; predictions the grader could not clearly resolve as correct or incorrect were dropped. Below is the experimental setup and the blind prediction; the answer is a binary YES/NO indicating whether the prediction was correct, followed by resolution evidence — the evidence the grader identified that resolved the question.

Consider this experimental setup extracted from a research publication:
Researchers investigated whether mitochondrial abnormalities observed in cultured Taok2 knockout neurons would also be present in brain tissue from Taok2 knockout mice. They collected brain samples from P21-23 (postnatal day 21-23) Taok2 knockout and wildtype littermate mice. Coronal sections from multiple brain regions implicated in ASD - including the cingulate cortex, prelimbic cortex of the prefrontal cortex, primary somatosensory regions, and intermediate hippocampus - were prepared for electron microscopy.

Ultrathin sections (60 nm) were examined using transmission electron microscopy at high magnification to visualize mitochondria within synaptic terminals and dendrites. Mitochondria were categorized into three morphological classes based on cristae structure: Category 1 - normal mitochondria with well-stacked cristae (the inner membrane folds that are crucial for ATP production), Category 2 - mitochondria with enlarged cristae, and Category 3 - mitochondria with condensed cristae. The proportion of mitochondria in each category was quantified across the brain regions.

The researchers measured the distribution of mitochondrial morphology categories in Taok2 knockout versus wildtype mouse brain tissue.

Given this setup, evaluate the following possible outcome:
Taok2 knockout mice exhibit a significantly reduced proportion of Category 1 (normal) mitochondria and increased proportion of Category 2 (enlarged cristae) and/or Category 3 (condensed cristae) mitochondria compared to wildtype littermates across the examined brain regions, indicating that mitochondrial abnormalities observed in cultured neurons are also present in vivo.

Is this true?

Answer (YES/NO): NO